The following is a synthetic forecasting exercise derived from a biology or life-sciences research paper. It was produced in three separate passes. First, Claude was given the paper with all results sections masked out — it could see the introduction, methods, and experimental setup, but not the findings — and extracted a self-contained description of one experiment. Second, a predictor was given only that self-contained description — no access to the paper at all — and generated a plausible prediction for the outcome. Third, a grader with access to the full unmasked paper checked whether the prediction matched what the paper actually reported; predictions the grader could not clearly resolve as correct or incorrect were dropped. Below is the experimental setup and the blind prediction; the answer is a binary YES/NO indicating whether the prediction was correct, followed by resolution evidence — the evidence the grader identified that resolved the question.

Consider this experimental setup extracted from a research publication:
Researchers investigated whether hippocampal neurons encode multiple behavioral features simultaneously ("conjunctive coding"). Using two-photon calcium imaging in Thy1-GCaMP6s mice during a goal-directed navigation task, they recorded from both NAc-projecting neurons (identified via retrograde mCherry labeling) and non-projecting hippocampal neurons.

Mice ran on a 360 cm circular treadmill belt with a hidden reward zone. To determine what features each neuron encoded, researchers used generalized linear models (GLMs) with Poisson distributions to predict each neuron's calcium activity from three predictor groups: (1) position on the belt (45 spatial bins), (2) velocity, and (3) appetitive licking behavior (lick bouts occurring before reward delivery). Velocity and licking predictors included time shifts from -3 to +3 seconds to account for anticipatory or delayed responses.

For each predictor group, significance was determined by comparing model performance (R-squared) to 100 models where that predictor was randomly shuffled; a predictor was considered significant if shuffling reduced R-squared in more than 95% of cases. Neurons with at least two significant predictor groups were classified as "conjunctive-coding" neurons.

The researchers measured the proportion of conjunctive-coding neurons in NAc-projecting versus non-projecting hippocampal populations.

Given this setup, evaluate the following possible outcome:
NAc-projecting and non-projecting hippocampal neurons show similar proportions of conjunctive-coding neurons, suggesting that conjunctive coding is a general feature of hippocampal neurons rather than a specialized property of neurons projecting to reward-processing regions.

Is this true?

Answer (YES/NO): NO